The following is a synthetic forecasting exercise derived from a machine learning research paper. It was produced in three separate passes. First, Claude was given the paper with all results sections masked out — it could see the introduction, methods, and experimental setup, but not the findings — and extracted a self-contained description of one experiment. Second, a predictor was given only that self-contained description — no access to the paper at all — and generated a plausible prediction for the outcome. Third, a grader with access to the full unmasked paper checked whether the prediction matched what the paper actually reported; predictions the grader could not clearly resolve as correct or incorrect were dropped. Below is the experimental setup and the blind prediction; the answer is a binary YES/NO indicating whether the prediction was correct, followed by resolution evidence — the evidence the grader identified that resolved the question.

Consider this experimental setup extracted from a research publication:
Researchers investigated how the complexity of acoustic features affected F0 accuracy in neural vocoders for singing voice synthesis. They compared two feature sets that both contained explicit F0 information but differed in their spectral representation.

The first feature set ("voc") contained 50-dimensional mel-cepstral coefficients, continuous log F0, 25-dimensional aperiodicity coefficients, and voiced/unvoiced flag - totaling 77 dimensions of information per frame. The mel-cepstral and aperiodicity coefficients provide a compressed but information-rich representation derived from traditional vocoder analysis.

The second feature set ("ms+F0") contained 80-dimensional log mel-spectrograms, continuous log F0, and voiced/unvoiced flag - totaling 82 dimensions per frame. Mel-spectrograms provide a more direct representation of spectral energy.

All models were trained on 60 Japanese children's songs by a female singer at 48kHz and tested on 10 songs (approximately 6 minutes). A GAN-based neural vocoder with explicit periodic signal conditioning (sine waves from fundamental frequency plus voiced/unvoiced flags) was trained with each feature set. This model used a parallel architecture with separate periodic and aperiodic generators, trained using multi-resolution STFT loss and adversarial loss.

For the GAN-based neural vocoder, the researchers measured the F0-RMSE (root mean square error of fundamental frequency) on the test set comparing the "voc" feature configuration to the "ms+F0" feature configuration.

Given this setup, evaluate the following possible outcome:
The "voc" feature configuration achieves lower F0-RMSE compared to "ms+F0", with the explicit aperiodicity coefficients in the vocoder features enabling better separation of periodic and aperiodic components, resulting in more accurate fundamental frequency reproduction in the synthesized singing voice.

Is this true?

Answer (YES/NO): NO